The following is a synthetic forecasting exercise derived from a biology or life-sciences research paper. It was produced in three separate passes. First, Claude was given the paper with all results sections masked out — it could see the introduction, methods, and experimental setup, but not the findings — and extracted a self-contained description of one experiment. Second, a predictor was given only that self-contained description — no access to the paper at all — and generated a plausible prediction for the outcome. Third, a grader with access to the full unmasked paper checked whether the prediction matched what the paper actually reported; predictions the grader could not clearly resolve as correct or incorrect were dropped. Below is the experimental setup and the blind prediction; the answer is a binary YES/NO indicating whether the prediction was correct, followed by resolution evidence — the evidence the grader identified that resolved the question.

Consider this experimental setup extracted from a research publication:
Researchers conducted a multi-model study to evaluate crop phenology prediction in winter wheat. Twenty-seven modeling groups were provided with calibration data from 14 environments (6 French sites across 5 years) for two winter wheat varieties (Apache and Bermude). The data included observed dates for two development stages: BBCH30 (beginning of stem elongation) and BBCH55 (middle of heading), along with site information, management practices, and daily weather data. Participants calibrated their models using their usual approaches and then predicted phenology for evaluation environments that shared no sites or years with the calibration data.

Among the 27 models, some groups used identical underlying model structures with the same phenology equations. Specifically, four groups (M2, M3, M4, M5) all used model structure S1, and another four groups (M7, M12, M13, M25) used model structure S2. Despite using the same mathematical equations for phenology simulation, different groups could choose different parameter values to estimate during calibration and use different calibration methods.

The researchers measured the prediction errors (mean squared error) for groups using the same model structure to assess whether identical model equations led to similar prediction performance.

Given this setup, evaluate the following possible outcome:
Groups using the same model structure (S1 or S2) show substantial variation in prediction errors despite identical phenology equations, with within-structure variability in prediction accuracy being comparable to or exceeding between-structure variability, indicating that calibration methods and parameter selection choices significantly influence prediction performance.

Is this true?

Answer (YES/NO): YES